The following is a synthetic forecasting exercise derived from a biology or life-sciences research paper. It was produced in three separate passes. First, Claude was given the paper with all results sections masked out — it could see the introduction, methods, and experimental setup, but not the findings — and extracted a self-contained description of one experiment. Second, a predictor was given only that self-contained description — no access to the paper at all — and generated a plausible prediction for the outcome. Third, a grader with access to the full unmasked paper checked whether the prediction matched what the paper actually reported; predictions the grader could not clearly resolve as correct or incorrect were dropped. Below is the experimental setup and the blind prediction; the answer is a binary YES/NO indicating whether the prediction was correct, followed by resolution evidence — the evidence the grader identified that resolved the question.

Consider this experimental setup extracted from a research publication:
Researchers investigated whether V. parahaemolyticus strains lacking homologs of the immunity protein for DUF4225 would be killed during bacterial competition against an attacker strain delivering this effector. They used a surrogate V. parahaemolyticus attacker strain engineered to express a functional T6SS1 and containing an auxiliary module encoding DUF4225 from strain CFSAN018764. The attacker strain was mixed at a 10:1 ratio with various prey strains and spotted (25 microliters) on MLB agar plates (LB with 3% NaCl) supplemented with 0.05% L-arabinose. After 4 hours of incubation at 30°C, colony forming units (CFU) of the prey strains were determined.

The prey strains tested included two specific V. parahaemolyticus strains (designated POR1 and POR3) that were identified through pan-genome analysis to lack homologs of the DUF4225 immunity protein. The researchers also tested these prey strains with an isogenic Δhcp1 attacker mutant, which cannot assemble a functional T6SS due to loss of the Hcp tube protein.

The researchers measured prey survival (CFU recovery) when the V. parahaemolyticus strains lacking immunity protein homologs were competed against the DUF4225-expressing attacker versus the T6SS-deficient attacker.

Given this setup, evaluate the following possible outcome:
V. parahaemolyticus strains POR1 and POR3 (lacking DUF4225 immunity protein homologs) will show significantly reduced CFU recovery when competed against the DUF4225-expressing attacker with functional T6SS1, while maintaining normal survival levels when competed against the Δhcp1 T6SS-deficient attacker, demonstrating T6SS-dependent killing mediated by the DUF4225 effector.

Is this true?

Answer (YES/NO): NO